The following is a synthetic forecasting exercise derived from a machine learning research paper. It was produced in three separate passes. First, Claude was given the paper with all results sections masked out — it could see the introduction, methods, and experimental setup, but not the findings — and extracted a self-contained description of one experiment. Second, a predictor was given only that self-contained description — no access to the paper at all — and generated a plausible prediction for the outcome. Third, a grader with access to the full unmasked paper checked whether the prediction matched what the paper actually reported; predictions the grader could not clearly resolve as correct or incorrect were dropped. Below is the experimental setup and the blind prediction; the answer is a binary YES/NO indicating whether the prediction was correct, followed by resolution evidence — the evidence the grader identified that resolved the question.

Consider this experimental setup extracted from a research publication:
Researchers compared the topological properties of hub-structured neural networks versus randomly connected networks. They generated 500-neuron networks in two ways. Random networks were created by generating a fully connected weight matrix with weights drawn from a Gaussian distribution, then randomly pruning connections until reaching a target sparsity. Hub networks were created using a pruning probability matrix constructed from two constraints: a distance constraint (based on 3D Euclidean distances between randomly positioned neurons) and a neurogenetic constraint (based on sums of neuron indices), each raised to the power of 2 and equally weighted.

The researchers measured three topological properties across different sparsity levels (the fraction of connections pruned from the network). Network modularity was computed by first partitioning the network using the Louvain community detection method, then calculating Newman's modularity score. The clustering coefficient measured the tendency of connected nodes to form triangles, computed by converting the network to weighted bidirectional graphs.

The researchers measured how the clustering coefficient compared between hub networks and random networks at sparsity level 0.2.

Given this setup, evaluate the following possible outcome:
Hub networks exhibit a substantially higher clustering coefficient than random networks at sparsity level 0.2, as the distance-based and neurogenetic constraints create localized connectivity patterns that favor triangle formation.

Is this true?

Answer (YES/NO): NO